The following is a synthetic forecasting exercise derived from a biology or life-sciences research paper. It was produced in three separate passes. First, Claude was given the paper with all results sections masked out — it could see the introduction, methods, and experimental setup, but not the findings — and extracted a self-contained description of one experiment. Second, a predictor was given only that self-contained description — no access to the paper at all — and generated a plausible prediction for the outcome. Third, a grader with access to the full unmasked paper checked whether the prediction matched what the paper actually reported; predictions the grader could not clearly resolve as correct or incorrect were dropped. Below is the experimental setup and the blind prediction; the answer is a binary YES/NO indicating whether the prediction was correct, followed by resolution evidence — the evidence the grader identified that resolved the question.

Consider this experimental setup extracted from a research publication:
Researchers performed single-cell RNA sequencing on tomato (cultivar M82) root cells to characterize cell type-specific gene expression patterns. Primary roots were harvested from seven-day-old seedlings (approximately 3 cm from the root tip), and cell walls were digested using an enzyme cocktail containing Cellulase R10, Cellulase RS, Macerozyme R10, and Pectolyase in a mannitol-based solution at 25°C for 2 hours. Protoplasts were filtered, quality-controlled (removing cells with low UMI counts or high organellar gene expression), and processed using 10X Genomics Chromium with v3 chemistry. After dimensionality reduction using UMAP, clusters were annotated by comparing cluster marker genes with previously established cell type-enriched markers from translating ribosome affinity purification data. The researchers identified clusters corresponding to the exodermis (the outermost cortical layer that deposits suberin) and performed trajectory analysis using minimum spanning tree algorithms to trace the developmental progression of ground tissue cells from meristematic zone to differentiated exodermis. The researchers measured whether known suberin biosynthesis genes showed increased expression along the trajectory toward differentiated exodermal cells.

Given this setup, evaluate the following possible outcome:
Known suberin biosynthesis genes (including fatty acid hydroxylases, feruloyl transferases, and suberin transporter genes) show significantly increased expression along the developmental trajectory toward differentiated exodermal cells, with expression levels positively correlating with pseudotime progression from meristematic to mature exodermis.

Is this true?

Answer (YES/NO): YES